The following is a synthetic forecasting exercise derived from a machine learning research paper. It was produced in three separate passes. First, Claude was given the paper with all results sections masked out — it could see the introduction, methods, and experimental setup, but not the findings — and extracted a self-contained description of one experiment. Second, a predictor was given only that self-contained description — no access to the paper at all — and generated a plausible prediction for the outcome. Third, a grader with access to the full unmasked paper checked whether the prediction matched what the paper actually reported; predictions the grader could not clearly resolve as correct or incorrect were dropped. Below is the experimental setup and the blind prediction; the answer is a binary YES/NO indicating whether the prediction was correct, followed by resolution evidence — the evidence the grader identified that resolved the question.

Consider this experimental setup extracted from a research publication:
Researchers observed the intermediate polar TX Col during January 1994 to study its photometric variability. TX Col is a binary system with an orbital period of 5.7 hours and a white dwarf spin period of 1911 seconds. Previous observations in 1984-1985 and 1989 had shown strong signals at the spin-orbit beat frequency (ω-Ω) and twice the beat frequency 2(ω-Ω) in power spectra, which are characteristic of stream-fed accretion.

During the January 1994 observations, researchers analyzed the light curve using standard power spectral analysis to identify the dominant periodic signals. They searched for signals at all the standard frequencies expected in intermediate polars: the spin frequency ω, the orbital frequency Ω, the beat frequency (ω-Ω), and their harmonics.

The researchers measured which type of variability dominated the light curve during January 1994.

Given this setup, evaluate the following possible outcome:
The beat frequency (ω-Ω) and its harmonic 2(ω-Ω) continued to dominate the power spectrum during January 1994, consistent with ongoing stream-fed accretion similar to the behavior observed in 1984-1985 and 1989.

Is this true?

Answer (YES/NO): NO